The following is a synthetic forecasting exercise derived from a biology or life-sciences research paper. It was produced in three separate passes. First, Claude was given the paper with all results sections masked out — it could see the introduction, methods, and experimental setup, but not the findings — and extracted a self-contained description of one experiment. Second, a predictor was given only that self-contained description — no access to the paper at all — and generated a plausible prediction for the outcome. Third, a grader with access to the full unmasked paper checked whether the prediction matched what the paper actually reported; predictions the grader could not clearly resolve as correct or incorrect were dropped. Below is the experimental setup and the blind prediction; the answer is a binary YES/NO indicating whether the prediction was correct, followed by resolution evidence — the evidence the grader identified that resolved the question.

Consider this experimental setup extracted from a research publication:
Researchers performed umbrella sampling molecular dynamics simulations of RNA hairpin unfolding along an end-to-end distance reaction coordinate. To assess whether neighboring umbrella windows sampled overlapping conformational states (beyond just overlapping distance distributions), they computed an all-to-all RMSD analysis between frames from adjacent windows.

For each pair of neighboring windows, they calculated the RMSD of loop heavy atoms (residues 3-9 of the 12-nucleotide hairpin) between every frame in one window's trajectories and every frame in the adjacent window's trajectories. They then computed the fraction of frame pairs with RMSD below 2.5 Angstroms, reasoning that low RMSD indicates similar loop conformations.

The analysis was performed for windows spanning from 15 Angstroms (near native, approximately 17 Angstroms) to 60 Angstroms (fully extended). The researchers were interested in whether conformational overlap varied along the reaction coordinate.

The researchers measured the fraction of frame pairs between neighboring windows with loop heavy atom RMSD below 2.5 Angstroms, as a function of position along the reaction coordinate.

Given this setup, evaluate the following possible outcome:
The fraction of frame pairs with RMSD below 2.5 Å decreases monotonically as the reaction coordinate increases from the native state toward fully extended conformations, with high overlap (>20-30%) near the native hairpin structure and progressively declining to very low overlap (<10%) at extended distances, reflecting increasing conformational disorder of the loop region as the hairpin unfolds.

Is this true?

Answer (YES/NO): NO